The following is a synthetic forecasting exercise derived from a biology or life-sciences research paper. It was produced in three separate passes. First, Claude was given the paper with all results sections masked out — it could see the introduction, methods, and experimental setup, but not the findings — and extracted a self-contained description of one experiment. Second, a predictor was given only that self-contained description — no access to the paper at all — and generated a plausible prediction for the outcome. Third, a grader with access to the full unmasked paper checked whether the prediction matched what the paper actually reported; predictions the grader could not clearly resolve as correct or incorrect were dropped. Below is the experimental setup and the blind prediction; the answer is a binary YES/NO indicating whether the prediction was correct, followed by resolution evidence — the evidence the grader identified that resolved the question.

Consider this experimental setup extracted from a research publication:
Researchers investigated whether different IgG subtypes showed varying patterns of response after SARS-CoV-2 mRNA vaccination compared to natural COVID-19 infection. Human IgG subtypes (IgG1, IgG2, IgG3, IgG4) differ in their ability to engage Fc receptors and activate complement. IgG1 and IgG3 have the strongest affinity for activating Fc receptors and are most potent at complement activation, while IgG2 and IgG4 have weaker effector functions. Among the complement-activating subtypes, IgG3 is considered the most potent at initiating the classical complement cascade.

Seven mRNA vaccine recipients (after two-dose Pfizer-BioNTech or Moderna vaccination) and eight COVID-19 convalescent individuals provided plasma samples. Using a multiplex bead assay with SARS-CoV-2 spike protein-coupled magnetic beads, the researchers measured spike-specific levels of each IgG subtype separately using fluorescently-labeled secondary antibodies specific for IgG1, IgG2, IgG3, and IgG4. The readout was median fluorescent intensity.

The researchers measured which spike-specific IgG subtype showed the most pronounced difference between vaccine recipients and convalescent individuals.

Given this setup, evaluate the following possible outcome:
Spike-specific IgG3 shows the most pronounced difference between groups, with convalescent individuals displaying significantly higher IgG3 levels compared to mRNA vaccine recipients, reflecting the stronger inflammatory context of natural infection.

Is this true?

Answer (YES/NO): NO